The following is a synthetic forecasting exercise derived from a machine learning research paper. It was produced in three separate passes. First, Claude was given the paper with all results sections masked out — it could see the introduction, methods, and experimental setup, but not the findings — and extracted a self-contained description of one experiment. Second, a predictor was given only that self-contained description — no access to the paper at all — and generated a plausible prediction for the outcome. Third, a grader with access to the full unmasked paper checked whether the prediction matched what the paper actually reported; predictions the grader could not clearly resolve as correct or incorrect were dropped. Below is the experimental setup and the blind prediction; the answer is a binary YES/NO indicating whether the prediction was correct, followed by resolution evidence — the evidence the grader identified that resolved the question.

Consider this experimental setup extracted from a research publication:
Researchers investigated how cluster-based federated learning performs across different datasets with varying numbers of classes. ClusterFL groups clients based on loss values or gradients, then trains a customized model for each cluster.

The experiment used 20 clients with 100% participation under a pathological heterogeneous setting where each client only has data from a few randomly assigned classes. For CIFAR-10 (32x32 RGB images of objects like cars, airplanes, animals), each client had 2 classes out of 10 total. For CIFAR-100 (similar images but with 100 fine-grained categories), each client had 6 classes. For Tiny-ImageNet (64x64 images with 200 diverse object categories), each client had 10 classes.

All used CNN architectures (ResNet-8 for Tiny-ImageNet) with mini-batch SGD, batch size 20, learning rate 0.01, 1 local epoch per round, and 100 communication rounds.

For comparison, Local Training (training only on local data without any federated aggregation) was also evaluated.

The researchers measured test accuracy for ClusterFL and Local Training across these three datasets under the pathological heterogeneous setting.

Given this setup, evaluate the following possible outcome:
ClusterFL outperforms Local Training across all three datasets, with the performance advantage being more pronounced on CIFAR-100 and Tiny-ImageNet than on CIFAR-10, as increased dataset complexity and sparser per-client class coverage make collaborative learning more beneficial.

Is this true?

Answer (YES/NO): NO